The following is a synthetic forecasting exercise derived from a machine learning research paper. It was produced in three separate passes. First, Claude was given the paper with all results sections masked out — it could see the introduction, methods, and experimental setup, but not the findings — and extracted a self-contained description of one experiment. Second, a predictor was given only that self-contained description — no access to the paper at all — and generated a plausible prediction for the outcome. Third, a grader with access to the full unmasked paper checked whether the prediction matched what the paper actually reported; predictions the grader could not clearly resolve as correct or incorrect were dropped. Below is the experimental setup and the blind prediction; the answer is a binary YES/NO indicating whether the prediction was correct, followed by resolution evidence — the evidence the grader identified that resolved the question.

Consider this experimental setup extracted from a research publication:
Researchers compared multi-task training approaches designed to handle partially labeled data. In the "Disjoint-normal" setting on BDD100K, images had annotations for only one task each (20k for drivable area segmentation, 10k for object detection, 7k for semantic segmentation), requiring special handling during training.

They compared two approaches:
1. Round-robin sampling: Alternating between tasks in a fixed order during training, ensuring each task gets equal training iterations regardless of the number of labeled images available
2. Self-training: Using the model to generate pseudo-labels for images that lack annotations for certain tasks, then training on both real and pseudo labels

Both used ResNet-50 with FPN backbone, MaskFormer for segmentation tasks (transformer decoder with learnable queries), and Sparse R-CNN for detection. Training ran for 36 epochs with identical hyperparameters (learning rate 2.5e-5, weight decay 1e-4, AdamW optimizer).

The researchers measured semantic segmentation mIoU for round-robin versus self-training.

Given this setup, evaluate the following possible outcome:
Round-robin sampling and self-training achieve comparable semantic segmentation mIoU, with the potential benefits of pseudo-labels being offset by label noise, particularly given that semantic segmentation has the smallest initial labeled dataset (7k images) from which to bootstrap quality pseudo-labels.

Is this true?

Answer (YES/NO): YES